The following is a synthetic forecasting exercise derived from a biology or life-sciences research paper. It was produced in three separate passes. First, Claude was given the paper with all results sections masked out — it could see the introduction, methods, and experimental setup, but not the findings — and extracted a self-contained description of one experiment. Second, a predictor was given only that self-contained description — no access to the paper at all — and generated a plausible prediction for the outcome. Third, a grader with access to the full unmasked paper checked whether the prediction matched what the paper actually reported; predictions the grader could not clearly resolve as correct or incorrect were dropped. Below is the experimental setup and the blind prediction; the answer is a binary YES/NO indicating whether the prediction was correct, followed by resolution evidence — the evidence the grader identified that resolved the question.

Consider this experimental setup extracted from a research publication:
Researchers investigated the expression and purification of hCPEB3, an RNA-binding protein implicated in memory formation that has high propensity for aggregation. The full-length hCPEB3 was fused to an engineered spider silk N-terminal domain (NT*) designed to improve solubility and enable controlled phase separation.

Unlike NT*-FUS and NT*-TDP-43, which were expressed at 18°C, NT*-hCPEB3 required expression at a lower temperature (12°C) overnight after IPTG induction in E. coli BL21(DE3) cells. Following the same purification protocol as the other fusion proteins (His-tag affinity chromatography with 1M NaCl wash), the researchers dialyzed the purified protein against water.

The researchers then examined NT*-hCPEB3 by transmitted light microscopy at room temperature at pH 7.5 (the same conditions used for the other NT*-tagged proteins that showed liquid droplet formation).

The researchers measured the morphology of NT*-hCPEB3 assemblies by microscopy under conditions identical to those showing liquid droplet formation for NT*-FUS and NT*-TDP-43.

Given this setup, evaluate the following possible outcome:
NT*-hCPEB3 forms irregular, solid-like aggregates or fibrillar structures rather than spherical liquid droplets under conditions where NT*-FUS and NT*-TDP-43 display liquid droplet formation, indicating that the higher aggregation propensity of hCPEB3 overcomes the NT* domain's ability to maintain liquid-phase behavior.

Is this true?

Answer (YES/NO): YES